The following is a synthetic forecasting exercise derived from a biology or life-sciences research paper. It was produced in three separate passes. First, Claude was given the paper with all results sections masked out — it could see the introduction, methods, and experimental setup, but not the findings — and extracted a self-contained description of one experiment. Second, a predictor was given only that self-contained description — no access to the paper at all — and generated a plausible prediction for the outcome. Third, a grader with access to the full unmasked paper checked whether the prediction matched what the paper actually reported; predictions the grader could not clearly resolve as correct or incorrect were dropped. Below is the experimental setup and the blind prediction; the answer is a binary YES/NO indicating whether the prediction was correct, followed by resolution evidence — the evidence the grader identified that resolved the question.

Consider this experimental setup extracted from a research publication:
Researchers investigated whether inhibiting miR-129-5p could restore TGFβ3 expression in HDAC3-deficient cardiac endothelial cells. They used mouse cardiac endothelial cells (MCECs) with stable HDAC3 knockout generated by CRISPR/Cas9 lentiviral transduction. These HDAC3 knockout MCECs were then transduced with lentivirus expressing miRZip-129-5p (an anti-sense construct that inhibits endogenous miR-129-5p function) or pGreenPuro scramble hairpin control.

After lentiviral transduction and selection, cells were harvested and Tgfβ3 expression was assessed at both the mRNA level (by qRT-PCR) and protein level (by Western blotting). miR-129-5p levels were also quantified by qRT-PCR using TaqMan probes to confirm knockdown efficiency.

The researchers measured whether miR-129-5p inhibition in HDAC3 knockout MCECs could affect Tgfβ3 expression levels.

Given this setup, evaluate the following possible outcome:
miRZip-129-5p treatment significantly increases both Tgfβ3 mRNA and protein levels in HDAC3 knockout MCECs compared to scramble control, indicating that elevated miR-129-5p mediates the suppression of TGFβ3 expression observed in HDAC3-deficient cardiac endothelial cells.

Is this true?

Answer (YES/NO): NO